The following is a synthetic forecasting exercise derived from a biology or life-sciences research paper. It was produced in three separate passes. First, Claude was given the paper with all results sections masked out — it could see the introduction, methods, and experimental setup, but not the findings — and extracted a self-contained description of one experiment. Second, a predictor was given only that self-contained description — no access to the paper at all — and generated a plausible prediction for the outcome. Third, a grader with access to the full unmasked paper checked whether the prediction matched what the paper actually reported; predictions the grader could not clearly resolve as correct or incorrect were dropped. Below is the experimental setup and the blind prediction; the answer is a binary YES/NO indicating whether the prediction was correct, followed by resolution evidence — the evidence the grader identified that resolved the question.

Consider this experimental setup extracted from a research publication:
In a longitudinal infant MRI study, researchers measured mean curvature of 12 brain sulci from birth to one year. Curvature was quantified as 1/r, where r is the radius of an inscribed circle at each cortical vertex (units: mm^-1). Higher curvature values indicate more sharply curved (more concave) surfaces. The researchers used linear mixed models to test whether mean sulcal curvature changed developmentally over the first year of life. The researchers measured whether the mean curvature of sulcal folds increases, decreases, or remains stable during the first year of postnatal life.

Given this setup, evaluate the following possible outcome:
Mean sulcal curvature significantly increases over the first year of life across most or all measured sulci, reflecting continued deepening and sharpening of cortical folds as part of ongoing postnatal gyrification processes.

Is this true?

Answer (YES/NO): NO